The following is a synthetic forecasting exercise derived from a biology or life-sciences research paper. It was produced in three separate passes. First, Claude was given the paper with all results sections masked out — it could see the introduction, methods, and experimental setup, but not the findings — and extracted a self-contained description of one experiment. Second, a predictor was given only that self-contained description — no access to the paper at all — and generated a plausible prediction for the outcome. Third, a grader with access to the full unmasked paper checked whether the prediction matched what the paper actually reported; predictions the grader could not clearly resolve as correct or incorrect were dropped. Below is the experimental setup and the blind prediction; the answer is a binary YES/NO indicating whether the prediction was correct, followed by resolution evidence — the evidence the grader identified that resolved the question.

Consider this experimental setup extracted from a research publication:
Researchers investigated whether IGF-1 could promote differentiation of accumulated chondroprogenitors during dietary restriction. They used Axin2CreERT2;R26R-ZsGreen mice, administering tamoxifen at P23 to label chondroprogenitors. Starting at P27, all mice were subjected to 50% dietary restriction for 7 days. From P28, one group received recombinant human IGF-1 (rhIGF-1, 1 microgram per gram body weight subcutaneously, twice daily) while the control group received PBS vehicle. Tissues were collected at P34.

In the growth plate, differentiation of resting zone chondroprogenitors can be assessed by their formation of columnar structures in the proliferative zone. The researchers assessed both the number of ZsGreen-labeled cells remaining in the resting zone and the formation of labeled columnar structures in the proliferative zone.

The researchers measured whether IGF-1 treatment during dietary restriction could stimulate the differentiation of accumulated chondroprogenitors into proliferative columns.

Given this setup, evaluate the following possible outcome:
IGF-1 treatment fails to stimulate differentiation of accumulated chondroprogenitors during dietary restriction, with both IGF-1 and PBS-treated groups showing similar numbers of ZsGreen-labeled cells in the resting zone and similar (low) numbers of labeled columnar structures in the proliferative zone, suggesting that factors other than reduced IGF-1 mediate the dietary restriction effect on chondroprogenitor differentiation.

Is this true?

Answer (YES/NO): NO